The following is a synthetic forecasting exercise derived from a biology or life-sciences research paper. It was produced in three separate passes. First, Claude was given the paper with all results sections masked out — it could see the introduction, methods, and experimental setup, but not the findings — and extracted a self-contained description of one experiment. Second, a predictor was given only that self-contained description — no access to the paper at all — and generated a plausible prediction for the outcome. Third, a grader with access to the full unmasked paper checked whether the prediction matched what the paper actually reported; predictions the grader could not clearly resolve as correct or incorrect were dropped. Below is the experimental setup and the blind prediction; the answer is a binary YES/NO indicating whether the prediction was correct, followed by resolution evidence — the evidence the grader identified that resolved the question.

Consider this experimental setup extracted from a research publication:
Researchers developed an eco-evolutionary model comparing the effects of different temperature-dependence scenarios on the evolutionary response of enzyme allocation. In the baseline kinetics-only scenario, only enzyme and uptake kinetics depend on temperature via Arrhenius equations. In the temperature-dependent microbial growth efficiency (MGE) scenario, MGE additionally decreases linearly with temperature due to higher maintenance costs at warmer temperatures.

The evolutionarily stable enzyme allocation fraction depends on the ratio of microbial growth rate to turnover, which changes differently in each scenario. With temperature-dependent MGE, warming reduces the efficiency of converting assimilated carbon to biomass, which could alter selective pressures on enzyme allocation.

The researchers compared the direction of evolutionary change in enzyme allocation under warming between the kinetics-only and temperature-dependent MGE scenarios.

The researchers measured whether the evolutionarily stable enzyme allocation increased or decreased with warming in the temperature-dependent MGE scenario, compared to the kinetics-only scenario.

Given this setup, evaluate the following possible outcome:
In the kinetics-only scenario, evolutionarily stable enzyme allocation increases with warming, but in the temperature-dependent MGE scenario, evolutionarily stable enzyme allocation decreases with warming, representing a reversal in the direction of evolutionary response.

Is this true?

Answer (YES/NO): NO